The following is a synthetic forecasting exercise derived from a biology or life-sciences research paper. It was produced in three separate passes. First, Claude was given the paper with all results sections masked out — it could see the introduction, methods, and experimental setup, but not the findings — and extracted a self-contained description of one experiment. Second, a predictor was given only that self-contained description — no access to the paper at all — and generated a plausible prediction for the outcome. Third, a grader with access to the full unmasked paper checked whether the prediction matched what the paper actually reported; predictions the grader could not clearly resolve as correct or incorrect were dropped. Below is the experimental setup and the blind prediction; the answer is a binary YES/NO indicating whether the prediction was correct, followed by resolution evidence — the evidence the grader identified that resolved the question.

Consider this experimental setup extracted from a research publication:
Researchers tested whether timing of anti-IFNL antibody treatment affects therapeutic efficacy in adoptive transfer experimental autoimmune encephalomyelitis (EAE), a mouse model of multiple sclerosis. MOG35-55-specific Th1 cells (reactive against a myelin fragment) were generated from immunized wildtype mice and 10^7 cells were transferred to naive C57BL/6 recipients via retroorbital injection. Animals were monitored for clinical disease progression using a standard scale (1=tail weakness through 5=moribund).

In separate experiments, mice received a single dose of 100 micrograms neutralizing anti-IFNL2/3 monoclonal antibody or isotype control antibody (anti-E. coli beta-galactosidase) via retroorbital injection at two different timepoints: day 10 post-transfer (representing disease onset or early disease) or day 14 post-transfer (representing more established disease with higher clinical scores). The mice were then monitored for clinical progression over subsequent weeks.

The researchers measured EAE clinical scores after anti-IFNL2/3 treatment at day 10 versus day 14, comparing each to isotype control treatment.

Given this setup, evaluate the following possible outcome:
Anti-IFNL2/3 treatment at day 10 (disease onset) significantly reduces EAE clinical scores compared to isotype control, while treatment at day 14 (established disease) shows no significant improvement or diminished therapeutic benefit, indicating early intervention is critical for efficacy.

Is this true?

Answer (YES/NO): NO